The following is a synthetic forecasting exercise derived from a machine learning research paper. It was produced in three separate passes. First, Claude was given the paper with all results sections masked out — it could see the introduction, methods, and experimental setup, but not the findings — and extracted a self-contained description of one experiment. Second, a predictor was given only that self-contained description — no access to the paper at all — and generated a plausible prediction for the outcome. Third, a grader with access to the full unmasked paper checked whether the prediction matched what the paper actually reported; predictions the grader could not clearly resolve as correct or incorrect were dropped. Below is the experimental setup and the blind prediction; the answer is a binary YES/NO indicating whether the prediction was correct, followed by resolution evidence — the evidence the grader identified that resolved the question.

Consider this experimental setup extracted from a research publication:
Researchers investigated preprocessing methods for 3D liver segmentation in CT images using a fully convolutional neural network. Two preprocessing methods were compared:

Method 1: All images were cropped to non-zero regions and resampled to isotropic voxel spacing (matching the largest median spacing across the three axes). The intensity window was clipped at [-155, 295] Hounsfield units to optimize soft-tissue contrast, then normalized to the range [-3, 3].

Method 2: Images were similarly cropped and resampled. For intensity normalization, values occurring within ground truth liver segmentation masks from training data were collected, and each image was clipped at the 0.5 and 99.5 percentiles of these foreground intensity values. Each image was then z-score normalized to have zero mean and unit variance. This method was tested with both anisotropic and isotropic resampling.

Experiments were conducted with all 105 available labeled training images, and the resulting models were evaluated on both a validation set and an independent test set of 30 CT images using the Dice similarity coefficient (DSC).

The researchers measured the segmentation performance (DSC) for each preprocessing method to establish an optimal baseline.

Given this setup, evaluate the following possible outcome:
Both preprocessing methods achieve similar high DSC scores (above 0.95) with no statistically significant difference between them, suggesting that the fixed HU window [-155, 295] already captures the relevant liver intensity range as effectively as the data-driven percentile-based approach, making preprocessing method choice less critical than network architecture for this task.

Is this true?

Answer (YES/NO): NO